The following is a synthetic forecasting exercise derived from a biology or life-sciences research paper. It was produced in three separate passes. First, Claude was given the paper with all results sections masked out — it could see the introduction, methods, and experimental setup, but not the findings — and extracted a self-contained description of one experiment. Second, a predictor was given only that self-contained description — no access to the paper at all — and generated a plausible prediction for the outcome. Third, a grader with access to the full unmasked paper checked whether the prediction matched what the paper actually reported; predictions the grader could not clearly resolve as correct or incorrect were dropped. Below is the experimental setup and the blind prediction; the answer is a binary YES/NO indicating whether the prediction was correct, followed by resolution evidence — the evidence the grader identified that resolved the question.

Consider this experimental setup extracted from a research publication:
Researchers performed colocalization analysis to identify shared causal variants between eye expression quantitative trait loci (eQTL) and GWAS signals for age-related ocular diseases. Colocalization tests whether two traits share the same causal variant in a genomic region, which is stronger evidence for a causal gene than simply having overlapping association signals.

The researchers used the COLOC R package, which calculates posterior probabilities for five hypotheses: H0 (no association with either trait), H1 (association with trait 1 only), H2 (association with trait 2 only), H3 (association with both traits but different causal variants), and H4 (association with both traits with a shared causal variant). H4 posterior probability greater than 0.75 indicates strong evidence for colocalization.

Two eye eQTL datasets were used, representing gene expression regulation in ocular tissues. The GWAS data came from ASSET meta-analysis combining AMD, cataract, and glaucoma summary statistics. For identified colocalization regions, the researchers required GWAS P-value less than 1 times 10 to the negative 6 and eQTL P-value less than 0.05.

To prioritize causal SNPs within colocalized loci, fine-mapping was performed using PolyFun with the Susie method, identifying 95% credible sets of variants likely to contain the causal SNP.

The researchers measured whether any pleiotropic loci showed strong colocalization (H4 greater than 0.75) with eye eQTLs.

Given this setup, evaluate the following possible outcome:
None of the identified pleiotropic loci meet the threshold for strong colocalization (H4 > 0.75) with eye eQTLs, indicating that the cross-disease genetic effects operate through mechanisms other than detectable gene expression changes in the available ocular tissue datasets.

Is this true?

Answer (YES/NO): NO